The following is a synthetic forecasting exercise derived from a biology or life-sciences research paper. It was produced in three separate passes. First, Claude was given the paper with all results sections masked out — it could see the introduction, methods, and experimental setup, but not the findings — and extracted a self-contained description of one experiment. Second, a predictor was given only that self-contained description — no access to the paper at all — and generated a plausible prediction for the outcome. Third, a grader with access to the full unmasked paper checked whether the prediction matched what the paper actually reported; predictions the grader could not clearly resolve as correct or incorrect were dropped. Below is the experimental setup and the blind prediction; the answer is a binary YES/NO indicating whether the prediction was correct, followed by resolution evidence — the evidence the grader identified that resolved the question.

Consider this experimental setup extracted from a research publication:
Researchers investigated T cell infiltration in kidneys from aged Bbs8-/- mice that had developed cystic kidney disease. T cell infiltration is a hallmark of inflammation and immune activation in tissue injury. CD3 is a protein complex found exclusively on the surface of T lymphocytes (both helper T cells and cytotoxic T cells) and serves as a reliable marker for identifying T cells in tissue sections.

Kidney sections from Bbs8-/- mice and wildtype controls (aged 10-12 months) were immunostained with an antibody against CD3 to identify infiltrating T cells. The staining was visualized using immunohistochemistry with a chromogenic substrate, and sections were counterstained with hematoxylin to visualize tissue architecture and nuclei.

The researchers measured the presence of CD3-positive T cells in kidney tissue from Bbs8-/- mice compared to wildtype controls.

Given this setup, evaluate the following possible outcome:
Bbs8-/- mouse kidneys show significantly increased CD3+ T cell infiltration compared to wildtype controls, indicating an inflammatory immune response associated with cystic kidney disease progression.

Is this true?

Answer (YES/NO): YES